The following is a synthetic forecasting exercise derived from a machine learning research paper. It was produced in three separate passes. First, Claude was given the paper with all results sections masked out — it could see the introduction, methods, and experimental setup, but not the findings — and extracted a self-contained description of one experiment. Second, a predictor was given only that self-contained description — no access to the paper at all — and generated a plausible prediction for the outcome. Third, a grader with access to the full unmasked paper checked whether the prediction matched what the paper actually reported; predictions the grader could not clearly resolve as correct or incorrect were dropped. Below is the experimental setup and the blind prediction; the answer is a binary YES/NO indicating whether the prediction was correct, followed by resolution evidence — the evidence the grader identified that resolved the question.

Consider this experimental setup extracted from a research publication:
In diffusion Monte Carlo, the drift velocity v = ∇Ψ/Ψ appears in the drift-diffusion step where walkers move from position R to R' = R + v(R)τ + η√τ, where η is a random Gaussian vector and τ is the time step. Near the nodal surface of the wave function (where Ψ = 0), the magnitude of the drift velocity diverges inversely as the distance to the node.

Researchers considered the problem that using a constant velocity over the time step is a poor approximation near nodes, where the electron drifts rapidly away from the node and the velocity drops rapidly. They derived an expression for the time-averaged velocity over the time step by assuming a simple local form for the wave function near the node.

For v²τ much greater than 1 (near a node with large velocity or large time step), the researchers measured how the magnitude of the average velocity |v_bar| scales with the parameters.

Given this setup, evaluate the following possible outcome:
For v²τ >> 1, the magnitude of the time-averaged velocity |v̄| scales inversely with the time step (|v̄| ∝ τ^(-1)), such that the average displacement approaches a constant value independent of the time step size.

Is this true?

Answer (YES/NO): NO